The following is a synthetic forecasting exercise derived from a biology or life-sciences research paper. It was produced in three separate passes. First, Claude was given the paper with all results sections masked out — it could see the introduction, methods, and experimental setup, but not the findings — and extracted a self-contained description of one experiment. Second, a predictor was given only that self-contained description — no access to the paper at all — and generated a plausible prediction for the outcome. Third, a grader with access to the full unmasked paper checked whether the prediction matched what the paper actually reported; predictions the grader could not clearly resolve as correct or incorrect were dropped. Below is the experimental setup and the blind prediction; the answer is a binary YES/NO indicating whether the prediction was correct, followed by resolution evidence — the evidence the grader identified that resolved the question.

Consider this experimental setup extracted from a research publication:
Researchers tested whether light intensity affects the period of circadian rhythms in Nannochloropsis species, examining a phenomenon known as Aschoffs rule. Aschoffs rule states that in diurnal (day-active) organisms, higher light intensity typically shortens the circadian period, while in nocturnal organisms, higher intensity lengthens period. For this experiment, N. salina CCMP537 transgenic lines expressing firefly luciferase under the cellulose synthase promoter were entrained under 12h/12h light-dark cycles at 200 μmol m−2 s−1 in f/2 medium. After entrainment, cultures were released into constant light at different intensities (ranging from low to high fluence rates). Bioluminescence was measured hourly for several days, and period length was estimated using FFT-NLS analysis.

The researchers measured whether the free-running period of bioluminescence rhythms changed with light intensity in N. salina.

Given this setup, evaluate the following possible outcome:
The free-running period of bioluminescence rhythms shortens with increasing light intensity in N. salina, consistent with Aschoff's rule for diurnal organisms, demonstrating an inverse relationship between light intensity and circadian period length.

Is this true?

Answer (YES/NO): YES